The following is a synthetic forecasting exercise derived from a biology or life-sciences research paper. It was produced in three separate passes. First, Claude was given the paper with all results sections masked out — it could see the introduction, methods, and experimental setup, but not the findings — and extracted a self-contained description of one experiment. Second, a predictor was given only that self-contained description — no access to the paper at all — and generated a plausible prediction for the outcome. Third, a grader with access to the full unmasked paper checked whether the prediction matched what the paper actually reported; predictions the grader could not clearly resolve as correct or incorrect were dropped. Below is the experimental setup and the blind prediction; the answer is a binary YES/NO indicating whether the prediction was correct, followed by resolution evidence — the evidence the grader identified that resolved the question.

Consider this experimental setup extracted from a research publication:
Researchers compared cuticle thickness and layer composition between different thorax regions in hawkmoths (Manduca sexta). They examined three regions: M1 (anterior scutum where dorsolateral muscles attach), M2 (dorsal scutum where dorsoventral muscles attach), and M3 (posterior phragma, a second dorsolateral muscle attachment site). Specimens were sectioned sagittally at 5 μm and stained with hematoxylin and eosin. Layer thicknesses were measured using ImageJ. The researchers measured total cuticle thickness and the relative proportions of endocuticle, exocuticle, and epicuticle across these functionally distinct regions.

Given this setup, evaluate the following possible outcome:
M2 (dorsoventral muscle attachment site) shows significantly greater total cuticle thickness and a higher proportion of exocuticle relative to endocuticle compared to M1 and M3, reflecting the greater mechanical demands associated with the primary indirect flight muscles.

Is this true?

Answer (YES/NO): NO